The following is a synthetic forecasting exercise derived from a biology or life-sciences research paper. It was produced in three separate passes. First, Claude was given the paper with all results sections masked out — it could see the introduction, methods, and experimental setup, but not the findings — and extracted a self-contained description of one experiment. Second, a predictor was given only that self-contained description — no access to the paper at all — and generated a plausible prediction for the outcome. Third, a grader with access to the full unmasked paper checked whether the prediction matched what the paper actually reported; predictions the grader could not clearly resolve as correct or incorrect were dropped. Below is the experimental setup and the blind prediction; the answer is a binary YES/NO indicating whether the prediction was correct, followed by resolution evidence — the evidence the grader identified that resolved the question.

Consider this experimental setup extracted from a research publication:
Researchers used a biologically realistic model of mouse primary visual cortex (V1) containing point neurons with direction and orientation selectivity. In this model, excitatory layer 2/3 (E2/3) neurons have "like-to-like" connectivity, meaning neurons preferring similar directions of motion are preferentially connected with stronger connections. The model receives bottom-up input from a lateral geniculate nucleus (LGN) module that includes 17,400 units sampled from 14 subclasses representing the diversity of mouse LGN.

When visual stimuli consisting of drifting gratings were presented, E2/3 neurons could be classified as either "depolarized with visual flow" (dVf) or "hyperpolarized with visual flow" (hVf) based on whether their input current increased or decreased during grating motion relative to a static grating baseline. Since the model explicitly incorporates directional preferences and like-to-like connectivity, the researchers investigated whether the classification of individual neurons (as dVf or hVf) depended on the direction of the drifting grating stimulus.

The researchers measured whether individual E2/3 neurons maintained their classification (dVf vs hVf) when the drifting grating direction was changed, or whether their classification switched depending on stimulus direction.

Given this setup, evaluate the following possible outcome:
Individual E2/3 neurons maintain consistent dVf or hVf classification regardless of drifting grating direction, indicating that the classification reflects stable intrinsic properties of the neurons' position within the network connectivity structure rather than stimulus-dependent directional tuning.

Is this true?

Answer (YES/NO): NO